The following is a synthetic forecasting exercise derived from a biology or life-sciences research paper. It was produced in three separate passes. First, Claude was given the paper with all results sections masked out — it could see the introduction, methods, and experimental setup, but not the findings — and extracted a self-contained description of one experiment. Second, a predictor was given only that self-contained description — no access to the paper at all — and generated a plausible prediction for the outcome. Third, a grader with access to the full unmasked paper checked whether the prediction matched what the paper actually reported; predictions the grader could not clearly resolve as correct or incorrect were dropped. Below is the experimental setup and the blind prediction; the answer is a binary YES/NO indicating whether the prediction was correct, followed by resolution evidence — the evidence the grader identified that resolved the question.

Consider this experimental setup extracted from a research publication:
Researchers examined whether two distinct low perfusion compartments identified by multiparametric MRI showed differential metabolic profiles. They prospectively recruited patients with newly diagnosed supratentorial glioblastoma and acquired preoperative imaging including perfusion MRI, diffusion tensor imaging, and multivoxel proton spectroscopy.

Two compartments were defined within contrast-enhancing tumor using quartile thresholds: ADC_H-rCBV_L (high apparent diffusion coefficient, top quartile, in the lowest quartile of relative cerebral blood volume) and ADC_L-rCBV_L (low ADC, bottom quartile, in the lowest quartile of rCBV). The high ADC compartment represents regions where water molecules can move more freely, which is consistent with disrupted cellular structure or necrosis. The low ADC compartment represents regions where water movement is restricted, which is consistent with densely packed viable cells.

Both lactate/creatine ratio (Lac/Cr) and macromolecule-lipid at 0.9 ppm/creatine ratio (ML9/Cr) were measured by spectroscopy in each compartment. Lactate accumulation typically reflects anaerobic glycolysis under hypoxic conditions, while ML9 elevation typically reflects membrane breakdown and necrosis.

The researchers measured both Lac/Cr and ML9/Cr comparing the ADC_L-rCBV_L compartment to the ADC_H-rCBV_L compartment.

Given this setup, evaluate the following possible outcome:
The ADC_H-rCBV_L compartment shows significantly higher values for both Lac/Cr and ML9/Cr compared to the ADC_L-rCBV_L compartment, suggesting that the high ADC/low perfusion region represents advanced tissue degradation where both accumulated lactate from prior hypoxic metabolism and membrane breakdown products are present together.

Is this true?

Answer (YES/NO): NO